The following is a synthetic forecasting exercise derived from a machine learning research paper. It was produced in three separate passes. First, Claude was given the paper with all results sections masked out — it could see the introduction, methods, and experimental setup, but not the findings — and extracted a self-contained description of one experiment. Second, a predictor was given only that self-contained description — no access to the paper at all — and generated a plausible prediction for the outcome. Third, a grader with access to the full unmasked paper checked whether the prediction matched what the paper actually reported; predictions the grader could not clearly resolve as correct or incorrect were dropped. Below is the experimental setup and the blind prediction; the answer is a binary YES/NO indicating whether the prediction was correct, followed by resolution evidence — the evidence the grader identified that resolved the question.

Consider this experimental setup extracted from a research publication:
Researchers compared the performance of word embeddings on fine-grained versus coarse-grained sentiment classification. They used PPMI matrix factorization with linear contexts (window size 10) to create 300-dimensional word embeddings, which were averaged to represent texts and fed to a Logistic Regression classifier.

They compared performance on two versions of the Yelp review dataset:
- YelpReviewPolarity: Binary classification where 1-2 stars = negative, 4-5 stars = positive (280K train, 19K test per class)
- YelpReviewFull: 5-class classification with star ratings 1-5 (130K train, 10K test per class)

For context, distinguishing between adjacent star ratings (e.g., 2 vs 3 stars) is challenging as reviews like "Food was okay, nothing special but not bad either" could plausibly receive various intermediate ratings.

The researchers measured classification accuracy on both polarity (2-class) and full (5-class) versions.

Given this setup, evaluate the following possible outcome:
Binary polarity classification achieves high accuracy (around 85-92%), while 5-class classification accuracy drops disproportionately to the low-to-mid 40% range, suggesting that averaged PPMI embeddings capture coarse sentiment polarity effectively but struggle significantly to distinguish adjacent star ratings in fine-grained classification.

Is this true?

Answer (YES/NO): NO